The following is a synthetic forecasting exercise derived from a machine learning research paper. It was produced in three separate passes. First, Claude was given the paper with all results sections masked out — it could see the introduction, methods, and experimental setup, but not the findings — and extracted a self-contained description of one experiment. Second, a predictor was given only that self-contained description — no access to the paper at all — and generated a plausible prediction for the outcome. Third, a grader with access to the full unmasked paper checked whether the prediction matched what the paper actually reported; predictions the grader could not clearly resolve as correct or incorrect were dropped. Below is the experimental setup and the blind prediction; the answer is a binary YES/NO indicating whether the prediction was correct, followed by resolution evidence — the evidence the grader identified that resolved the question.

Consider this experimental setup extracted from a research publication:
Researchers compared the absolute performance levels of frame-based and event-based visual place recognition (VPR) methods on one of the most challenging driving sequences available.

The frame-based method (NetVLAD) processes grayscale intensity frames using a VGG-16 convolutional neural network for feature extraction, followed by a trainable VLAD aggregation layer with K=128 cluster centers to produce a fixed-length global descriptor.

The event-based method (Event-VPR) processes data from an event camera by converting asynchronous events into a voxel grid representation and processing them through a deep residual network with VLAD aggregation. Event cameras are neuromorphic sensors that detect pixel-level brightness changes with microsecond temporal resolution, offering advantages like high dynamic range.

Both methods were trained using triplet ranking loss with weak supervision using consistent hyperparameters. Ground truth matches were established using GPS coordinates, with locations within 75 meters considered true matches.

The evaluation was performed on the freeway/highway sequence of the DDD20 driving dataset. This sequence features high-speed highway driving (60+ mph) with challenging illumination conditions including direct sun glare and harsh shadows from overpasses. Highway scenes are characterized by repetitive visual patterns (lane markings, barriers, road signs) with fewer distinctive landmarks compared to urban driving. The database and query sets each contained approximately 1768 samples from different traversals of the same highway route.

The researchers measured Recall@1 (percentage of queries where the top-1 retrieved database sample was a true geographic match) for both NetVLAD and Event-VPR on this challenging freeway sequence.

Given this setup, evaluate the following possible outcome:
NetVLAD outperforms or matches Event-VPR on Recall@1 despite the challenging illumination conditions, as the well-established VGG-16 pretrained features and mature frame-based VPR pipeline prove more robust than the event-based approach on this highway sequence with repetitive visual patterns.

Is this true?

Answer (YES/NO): YES